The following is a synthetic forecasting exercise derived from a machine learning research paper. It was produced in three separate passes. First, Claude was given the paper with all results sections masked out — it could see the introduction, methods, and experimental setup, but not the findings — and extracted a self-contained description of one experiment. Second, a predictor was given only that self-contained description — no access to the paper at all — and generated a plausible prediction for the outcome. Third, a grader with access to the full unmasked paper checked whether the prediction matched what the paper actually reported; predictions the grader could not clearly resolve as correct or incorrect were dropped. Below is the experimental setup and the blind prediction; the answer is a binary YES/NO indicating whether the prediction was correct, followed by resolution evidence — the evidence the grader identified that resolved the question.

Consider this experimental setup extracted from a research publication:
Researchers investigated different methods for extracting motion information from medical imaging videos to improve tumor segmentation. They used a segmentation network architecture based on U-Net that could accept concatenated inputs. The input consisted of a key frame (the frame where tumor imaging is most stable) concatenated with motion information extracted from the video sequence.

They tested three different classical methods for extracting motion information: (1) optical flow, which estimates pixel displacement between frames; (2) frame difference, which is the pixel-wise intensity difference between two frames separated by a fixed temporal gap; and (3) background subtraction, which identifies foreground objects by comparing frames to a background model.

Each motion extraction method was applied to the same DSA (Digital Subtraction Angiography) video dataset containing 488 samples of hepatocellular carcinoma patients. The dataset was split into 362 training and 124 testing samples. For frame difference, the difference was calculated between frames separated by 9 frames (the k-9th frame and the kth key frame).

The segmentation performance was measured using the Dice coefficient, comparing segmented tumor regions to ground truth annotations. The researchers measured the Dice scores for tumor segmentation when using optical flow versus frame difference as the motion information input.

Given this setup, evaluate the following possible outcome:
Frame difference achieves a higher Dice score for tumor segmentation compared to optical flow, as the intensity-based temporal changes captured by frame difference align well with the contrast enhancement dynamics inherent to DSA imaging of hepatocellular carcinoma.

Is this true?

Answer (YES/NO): YES